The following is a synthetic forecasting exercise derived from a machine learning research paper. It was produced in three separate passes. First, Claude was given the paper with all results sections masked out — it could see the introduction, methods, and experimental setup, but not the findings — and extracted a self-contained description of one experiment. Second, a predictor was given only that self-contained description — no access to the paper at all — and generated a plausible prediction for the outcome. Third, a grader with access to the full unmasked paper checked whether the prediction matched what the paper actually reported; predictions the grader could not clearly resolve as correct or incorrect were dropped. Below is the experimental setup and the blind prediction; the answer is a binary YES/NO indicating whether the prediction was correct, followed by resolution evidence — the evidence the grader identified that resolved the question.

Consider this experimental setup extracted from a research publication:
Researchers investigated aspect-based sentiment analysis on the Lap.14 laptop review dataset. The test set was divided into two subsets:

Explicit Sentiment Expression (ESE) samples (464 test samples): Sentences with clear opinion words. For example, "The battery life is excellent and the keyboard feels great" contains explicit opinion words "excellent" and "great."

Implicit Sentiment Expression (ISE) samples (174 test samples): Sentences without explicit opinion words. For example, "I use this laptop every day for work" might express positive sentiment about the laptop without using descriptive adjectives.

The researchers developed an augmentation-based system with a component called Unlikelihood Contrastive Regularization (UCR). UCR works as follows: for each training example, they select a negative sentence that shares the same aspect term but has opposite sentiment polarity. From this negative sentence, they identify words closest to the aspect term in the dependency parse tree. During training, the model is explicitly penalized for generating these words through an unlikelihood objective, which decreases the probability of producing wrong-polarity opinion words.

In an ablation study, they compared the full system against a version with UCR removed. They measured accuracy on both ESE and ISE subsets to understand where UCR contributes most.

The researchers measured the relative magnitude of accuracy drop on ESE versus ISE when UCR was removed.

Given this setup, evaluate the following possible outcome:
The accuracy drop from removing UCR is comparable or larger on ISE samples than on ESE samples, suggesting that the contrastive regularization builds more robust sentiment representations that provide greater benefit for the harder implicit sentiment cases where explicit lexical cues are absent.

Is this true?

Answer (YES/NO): YES